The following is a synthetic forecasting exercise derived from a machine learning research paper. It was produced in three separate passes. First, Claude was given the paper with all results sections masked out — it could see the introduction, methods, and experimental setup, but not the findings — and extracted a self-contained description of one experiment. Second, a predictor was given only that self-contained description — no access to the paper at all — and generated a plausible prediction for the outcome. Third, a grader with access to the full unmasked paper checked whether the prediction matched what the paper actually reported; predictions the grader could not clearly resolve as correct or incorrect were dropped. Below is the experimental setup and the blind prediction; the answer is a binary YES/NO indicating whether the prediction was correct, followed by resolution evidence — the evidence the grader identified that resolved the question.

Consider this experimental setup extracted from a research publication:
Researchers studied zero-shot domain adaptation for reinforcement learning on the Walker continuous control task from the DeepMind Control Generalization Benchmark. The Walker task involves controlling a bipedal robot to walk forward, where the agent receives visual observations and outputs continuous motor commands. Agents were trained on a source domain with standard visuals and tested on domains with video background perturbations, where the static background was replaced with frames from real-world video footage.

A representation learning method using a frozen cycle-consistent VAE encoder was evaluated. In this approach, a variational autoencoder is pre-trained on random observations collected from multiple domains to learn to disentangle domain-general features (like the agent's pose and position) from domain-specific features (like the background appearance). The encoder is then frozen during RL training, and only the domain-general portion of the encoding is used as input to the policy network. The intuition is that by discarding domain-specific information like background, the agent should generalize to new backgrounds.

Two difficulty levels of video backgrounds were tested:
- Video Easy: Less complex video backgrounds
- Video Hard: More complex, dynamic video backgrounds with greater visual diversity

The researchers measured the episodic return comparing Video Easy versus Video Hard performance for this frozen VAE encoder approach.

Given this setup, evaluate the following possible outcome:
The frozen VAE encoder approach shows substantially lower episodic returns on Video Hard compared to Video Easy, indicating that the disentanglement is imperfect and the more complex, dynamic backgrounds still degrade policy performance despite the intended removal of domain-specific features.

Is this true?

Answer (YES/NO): YES